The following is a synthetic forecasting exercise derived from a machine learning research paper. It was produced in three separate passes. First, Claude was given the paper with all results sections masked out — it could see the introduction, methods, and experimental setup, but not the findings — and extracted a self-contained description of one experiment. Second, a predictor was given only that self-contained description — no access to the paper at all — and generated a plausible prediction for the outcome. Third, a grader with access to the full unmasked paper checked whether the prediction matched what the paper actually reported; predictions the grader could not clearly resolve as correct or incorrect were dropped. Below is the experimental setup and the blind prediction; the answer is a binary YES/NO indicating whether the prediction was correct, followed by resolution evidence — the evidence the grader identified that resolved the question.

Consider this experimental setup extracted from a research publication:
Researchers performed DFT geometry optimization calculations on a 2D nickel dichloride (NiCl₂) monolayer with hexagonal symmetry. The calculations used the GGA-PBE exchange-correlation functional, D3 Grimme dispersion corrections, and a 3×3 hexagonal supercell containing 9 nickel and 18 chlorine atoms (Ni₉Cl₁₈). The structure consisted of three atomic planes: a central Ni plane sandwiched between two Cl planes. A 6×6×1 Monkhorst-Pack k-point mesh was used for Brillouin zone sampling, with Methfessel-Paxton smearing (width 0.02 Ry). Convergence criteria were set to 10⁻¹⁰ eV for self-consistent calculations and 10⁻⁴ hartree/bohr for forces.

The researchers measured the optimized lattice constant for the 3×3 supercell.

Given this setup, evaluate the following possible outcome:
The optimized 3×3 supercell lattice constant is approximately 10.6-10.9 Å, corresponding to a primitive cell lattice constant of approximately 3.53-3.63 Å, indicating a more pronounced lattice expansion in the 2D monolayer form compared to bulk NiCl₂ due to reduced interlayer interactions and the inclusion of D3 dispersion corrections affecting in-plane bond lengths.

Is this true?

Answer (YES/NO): NO